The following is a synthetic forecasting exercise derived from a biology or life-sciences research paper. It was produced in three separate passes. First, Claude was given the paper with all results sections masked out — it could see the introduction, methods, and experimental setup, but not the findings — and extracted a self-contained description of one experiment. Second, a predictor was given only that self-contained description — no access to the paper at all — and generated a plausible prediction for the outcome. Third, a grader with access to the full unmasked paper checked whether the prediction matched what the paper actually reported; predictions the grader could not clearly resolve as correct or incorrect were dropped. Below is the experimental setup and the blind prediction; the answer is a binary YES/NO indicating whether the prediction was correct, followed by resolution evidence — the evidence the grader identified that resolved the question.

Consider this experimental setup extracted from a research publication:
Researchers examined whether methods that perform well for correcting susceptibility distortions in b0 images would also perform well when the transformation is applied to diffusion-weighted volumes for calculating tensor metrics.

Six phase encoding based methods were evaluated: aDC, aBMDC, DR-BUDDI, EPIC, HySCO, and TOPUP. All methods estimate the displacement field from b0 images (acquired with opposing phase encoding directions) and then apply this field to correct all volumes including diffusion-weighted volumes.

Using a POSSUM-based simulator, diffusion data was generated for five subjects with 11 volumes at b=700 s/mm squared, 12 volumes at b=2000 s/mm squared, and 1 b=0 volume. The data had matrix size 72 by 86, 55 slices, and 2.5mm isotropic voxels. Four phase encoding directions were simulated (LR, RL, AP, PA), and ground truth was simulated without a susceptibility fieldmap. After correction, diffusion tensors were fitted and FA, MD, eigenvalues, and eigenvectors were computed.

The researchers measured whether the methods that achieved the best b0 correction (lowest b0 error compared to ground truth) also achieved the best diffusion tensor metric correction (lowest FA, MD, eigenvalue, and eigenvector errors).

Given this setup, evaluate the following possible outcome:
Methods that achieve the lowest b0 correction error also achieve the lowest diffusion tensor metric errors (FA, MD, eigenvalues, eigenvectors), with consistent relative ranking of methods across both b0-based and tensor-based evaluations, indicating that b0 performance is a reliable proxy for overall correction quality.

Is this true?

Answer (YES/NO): NO